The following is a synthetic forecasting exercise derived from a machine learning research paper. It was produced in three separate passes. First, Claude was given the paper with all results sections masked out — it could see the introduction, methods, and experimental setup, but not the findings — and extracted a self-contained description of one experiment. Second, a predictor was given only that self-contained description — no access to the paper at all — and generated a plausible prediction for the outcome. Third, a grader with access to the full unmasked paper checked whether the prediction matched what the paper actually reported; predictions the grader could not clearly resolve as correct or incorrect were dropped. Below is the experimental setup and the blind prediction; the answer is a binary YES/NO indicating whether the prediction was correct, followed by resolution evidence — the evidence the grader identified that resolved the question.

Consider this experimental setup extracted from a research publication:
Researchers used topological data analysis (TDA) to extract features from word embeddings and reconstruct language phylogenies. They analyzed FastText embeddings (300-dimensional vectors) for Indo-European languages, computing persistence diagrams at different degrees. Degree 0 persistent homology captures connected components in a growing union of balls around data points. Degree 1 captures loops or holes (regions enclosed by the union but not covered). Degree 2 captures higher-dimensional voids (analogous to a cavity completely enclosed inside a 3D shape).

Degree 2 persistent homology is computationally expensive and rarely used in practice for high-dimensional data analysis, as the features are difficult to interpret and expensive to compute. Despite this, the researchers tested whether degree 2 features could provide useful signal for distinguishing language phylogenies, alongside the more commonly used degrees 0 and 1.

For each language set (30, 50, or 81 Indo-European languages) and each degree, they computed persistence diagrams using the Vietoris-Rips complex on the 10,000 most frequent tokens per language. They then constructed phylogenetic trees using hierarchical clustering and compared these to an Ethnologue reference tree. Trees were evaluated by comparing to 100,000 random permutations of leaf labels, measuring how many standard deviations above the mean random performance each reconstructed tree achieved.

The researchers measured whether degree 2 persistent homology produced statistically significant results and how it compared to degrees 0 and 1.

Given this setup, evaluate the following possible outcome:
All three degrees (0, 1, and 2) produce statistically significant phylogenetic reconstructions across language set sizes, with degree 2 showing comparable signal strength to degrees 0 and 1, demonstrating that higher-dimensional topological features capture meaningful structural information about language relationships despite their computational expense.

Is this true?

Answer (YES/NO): YES